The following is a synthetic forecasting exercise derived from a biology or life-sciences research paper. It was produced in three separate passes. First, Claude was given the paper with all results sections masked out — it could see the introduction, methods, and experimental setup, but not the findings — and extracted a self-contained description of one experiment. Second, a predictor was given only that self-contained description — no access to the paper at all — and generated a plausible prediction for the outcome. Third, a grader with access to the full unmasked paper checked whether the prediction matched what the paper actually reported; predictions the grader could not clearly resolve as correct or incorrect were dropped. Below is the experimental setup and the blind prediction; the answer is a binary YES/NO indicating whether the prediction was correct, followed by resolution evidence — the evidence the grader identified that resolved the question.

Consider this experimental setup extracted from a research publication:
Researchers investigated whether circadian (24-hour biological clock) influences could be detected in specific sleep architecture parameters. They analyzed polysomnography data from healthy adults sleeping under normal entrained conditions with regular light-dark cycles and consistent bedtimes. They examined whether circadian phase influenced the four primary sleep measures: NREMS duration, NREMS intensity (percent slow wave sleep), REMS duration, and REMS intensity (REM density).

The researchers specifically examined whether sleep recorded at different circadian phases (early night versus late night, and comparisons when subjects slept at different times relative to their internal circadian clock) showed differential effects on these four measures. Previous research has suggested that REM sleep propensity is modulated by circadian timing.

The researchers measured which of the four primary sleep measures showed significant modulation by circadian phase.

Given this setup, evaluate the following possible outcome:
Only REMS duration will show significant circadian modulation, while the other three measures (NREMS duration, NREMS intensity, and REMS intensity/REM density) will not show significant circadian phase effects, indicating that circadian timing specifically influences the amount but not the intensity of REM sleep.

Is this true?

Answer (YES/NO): YES